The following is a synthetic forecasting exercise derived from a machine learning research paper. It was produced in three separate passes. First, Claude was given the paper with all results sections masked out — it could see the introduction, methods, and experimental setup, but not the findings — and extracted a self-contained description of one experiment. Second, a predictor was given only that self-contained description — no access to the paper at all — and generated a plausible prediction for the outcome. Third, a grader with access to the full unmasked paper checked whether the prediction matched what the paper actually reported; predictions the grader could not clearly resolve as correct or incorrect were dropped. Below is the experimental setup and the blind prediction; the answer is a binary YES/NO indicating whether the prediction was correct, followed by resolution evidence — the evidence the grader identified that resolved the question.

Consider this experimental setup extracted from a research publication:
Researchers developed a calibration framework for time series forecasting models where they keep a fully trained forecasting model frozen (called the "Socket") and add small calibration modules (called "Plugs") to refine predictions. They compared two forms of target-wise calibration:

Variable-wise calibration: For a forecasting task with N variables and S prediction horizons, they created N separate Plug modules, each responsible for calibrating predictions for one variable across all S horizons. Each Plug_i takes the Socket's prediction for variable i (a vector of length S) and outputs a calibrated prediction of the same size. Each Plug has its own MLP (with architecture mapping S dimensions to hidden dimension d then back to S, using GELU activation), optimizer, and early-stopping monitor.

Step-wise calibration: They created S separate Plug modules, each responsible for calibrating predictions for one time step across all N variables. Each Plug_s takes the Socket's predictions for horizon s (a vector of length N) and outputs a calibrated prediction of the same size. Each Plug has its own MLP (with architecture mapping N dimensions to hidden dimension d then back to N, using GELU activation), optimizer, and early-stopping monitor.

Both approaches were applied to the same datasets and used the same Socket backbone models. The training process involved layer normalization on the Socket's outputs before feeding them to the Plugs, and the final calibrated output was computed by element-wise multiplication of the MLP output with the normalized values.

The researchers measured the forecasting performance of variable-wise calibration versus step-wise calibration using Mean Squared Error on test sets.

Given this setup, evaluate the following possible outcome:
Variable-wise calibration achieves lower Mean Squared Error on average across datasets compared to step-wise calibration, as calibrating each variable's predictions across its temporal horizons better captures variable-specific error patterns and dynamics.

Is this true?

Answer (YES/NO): NO